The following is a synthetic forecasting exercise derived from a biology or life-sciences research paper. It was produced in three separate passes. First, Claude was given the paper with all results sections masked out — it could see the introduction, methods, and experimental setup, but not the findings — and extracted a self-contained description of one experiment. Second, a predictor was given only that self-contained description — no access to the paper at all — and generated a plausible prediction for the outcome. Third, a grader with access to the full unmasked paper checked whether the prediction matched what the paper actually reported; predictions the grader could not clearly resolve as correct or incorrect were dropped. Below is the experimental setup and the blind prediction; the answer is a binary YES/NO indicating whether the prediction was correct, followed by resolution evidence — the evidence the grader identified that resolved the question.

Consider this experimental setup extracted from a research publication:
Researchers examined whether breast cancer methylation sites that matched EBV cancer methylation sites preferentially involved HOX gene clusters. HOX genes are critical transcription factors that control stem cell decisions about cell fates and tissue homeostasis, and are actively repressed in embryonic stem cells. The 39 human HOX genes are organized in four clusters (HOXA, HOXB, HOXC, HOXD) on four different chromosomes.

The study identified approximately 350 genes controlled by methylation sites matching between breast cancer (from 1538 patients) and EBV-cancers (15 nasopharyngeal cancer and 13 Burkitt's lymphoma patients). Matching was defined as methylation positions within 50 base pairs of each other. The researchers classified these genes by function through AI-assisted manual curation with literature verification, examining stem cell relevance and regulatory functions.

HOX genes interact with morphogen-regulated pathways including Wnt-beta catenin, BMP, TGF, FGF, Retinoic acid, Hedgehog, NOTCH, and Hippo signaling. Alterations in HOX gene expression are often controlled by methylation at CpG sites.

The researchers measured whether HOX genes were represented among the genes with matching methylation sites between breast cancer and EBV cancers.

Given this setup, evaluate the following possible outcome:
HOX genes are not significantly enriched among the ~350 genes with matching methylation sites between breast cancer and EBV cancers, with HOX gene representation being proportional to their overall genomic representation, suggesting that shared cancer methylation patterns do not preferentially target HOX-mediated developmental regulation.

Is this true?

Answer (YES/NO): NO